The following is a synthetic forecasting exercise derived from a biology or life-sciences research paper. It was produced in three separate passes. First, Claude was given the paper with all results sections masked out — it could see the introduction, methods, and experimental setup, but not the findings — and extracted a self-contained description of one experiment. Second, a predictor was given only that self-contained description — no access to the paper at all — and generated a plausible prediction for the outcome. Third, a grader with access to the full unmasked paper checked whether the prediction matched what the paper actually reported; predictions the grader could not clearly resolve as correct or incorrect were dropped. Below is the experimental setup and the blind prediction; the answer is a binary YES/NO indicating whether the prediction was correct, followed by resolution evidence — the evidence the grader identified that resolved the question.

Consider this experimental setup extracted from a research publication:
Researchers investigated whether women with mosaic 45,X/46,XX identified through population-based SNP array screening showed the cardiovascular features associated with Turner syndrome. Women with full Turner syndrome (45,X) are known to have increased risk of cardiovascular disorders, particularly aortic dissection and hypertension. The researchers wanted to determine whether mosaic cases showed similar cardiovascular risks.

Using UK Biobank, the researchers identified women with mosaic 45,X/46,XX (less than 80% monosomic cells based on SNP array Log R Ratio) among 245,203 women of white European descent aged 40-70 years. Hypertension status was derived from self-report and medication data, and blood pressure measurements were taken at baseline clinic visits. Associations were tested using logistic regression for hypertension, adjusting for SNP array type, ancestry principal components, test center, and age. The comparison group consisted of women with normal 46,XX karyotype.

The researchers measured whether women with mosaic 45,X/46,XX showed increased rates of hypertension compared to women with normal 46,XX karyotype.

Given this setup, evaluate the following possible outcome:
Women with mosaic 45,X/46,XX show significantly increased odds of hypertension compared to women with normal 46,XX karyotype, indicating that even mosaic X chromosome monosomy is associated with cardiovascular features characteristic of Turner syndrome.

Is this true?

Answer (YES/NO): NO